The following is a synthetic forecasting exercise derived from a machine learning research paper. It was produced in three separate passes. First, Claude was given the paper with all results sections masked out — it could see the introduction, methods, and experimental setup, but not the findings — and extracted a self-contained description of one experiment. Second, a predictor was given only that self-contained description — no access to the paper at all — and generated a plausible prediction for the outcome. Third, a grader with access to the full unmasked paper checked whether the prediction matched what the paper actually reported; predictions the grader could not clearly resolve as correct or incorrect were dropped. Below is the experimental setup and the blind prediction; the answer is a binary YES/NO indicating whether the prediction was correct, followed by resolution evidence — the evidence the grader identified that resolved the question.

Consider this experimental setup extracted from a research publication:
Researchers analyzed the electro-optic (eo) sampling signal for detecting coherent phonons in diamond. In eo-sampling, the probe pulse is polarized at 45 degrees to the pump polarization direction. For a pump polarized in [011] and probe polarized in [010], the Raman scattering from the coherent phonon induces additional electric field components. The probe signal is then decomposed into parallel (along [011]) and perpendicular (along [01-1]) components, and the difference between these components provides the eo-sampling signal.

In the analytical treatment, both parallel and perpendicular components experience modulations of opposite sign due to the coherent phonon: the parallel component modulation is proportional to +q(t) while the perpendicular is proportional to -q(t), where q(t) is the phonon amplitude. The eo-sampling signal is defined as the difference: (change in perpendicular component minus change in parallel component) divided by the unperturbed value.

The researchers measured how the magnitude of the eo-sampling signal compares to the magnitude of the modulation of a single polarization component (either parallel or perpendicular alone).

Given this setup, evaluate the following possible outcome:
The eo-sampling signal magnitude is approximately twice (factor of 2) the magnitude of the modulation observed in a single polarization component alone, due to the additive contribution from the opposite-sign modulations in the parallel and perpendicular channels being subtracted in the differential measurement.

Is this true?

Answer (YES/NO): YES